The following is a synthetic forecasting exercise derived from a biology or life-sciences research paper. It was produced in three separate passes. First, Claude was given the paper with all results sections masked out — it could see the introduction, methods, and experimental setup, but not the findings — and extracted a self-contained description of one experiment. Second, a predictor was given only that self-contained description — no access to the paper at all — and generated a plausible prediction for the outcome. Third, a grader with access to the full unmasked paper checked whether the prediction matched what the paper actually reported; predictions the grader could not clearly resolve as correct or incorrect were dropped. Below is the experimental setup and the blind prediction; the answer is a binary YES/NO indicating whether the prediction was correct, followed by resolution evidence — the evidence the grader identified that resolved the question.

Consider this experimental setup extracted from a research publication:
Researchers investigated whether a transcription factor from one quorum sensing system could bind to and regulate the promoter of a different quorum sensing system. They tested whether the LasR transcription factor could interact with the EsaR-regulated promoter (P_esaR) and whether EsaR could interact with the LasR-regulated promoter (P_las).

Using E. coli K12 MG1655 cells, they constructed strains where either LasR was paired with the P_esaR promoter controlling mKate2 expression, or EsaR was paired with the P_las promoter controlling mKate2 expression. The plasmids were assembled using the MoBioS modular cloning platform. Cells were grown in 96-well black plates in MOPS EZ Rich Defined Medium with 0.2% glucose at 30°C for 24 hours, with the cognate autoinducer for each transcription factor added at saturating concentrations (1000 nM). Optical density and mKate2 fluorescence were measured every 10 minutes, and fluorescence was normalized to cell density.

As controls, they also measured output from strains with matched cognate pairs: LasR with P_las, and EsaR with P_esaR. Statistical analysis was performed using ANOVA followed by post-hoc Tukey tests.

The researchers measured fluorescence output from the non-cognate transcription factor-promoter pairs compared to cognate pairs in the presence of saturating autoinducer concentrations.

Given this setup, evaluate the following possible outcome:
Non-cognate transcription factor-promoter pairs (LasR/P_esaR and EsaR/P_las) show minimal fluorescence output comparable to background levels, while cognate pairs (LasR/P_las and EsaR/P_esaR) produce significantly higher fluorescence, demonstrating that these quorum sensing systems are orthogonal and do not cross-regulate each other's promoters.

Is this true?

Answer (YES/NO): NO